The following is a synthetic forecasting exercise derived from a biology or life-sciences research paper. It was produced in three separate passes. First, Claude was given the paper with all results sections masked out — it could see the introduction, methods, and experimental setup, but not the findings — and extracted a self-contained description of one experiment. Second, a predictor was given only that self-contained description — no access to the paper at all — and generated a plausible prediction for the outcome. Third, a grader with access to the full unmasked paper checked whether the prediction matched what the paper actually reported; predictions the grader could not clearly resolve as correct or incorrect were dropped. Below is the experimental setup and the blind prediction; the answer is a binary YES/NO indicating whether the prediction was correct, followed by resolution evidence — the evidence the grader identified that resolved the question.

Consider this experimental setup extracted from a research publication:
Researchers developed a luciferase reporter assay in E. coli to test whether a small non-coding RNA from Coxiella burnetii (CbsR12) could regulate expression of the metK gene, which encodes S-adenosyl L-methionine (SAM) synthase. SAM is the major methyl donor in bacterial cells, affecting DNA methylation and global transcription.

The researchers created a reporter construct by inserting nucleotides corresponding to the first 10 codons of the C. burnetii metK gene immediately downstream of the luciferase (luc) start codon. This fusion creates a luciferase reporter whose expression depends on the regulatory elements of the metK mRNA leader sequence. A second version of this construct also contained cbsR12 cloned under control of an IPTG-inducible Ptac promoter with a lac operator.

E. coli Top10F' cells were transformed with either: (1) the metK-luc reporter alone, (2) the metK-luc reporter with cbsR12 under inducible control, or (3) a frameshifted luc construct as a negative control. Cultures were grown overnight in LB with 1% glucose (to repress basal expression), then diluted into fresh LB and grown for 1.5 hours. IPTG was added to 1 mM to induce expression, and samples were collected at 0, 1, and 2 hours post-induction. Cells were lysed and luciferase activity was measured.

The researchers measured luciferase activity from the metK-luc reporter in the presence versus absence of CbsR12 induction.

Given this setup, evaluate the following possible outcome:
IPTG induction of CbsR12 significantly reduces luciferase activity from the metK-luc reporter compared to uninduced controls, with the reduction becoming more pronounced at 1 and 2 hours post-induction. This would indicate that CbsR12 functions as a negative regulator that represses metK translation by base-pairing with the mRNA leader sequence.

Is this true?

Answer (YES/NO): NO